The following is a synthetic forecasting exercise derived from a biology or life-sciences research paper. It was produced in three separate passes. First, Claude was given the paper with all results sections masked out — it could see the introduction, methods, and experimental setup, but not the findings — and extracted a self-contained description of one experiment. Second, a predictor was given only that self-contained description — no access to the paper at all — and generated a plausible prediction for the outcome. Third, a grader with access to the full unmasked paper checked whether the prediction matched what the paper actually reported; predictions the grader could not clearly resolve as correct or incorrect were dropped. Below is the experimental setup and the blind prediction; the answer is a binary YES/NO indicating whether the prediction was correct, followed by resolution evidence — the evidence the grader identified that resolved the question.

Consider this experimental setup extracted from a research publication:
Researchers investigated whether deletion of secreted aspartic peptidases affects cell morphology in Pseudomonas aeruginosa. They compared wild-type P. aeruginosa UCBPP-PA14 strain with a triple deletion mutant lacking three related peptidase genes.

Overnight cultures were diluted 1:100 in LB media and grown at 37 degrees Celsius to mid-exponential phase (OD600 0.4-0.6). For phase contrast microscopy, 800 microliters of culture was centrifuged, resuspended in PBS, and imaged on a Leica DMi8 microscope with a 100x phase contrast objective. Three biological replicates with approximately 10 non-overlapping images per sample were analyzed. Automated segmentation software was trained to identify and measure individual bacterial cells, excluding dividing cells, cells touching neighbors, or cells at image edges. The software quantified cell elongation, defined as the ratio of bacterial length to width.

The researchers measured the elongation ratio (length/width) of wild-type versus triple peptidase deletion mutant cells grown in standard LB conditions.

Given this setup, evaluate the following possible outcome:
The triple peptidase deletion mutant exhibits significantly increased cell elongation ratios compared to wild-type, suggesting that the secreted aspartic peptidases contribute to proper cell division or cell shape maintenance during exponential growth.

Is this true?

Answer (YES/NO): NO